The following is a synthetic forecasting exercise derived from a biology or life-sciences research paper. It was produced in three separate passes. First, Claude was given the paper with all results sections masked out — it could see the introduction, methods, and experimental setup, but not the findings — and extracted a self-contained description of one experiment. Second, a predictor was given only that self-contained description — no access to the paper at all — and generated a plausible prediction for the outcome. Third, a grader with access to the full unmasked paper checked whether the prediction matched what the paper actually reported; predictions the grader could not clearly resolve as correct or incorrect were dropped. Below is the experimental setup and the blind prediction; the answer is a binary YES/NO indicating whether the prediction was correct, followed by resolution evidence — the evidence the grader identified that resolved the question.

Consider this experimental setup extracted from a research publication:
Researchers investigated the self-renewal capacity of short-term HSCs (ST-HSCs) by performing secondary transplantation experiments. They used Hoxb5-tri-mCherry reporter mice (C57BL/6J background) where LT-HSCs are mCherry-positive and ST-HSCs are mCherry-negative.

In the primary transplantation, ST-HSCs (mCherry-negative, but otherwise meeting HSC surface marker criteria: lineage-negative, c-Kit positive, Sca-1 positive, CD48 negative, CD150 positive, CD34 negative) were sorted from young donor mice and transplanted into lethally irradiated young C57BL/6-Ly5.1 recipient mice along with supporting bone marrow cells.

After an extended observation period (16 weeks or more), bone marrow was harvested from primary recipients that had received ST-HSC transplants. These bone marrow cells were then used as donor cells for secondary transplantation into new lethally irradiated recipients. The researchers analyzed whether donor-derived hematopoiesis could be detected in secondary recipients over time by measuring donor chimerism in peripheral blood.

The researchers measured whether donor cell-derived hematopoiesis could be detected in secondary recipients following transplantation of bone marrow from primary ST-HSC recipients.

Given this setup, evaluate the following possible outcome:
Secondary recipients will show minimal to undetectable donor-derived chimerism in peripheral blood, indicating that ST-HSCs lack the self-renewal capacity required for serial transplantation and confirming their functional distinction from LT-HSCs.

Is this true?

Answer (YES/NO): YES